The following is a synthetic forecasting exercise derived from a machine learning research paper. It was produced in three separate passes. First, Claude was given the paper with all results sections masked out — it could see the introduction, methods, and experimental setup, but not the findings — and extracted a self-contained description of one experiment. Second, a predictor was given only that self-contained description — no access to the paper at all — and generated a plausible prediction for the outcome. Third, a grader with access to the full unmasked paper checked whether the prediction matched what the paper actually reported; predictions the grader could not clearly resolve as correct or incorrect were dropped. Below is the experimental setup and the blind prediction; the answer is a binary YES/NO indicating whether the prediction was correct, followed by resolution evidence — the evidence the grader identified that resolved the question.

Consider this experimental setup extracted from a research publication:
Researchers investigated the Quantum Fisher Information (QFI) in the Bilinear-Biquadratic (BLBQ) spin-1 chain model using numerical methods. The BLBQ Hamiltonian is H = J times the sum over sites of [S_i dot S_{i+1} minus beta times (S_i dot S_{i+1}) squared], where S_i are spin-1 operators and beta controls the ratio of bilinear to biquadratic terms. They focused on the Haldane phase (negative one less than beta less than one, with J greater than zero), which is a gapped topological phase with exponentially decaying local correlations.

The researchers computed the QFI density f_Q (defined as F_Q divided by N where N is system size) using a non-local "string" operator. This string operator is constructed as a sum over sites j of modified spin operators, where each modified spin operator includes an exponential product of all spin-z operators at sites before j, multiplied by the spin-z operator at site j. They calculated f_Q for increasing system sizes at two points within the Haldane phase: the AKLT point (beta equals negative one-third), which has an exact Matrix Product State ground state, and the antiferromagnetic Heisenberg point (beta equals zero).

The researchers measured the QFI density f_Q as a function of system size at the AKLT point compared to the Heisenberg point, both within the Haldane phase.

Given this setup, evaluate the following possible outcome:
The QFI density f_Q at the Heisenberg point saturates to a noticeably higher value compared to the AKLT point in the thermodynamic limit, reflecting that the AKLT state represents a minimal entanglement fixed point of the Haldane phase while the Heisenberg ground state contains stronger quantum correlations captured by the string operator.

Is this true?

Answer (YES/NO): NO